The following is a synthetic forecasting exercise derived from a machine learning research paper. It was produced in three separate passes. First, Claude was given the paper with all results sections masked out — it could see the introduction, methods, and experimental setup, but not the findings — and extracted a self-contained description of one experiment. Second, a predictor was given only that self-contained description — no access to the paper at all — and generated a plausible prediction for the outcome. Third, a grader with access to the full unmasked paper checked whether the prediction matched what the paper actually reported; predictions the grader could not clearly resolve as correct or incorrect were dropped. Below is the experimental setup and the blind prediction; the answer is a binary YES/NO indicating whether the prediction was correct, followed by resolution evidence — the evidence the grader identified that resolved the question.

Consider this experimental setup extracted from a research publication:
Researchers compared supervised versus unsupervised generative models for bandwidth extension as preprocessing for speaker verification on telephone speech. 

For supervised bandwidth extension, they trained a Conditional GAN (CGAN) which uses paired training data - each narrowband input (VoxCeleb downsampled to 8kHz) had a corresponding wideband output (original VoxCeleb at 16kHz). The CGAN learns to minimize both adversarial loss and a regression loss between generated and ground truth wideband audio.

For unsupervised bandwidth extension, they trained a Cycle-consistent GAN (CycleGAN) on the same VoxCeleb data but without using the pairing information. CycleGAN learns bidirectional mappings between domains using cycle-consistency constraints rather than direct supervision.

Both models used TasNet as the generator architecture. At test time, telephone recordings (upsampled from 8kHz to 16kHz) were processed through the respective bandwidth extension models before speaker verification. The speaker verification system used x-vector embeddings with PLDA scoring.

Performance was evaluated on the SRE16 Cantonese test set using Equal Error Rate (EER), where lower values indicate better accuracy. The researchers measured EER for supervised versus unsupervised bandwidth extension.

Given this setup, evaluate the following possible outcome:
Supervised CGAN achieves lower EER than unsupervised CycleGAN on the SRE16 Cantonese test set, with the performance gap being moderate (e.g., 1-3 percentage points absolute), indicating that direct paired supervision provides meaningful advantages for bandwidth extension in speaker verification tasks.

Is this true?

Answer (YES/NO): YES